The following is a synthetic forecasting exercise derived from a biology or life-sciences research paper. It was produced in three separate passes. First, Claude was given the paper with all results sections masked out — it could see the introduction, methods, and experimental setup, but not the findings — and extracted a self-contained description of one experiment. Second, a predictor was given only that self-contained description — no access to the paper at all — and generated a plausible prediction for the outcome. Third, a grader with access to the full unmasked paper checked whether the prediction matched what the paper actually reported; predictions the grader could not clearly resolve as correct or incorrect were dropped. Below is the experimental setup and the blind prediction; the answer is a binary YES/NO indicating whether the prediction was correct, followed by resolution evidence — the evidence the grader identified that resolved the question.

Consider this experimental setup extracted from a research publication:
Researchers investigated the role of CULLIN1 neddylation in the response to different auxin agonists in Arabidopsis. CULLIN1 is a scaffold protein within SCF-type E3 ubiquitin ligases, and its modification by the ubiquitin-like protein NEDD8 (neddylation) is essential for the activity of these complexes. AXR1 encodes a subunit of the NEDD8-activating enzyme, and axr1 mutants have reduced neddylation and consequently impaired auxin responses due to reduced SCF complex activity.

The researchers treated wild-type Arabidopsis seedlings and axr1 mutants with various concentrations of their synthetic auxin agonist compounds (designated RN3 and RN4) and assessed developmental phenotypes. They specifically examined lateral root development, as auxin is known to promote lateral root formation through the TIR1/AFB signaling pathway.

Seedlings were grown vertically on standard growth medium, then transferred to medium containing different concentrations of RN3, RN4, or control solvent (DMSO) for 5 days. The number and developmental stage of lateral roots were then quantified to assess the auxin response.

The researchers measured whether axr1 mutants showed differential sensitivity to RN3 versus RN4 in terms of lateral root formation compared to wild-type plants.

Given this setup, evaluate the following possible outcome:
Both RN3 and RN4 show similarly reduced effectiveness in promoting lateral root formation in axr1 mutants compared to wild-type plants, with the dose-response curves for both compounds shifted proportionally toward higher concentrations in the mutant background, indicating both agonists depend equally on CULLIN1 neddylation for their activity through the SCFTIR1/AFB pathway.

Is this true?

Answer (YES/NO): NO